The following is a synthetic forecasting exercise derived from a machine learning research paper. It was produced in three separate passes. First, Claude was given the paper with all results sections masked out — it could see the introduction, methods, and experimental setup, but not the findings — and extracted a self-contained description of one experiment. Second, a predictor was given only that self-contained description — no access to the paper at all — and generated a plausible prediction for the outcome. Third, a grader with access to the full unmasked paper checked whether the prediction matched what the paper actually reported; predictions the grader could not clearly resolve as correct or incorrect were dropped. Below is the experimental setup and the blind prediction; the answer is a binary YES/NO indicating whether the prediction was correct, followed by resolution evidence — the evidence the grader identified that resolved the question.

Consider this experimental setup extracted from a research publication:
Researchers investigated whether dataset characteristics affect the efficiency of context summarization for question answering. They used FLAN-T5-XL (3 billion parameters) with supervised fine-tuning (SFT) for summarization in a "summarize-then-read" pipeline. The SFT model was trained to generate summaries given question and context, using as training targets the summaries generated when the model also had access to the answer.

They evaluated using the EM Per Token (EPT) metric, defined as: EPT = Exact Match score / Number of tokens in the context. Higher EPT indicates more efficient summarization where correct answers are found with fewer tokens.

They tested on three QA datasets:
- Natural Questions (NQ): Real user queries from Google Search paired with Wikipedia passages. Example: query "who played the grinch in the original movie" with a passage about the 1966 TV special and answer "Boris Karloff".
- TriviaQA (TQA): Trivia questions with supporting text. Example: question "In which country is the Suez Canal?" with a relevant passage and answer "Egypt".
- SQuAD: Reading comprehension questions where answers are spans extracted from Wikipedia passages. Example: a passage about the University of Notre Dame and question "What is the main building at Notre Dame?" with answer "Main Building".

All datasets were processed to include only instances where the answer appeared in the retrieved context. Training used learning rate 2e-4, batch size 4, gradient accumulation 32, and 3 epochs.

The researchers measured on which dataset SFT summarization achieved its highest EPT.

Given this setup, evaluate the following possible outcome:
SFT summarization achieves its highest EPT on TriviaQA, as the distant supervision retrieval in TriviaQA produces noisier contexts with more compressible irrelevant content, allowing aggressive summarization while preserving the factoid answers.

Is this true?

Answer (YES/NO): YES